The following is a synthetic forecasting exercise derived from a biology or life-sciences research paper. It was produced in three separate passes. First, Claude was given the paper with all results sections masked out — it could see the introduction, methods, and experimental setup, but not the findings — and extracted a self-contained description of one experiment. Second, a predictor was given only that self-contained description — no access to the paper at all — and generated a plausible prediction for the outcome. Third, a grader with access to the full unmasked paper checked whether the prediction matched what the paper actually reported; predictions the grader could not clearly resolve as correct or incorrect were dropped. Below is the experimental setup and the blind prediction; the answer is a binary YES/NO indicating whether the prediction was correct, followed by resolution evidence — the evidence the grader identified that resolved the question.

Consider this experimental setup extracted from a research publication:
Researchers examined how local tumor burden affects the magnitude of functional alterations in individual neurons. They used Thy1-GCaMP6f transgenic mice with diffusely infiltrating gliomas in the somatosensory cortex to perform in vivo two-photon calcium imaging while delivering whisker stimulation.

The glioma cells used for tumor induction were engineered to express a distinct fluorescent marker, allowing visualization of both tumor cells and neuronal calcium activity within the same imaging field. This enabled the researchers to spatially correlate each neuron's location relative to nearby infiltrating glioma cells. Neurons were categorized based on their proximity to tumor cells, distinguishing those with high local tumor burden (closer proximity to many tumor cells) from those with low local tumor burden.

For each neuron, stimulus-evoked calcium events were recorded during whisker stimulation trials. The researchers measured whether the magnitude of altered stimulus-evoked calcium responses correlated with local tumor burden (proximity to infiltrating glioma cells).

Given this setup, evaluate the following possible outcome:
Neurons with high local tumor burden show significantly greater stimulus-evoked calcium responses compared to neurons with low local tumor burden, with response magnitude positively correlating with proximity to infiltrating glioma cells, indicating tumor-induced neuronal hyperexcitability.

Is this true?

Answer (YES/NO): YES